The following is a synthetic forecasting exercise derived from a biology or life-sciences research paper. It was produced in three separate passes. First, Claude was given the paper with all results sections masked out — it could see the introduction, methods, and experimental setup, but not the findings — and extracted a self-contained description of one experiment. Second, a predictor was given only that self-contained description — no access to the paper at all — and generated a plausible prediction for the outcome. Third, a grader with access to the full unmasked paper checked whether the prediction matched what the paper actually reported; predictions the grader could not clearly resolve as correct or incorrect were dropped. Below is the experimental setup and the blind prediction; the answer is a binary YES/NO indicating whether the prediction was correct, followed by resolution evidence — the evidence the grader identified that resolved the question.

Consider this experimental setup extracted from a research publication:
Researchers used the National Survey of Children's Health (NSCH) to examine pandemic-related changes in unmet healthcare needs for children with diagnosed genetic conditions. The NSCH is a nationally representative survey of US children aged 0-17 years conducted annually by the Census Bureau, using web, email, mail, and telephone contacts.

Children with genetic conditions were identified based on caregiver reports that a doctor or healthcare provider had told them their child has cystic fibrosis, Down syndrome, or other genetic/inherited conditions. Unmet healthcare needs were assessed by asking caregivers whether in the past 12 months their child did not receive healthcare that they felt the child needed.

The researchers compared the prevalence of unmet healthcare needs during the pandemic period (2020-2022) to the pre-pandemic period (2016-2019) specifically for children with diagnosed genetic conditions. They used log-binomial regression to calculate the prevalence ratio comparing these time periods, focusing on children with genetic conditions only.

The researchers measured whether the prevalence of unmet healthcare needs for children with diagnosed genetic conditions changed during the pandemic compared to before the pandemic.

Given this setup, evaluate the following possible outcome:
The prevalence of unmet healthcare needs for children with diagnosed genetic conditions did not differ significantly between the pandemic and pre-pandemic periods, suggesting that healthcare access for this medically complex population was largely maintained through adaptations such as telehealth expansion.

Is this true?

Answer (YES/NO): YES